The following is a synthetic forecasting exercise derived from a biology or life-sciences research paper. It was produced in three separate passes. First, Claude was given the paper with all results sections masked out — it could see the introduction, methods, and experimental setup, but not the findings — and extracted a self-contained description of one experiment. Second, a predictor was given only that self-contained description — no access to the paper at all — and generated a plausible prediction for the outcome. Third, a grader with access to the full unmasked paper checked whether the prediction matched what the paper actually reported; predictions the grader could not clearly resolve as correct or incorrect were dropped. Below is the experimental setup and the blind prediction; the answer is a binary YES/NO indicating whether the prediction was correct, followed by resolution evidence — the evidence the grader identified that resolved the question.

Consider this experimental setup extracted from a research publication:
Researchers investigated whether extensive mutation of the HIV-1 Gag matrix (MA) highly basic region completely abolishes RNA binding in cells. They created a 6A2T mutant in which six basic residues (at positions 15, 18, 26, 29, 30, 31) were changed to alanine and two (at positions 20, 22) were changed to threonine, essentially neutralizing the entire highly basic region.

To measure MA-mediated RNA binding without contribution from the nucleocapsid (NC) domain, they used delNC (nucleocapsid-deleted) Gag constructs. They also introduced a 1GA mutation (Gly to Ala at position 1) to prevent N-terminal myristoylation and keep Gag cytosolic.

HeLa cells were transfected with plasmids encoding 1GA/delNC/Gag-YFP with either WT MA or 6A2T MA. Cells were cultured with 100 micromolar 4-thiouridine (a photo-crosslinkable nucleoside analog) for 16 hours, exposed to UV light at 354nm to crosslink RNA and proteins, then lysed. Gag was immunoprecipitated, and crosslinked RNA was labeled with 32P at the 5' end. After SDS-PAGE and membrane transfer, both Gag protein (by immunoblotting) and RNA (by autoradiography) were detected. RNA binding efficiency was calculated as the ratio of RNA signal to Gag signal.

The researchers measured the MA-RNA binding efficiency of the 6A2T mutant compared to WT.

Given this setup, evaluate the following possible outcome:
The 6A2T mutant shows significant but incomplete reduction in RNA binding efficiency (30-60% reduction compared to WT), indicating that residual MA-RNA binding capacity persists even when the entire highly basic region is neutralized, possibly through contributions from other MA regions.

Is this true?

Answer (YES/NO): NO